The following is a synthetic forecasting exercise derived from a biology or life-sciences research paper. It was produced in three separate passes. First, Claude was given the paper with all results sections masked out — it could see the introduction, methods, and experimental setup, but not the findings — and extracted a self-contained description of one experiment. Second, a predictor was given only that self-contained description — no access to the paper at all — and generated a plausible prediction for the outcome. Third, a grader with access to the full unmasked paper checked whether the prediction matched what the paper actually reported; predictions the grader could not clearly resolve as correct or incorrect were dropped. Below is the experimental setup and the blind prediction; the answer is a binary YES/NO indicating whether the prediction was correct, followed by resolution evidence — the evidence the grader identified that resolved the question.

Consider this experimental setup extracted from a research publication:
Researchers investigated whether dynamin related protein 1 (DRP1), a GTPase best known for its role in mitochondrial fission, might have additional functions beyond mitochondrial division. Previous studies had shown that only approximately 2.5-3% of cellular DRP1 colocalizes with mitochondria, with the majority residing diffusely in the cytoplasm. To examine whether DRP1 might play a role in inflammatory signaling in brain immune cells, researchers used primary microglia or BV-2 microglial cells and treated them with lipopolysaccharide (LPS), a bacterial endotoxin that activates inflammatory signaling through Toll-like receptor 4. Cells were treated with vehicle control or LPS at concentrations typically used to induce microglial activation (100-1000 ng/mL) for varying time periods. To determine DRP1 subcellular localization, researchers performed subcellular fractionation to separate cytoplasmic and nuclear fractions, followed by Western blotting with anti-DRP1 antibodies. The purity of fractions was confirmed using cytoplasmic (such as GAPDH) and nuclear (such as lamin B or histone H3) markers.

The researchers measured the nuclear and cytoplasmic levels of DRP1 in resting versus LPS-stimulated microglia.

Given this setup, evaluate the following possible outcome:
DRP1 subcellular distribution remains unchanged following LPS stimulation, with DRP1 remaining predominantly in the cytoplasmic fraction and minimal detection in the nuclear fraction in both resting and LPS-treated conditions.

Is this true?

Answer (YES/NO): NO